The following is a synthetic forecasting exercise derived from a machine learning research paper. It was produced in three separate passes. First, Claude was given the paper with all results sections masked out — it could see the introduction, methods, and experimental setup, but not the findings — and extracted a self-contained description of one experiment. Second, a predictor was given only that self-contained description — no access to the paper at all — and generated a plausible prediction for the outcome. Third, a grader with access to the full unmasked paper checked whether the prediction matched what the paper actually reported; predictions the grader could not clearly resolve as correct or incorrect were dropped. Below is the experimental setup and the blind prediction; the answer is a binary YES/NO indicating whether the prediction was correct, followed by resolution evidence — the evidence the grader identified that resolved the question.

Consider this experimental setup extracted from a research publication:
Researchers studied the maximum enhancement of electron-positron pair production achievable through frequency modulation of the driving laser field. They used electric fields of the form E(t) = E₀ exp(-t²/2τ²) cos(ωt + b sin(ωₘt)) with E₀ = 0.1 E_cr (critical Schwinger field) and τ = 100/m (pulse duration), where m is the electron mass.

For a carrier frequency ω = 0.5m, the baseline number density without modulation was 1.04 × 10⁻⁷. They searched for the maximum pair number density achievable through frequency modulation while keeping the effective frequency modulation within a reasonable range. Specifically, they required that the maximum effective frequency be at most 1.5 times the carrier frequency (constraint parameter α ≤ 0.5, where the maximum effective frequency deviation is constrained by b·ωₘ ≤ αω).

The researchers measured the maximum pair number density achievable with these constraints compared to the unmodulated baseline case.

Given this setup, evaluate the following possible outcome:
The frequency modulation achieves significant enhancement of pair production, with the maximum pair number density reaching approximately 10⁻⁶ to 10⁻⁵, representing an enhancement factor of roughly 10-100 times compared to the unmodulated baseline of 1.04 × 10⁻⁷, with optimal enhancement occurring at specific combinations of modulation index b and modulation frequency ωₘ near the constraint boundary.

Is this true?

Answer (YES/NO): NO